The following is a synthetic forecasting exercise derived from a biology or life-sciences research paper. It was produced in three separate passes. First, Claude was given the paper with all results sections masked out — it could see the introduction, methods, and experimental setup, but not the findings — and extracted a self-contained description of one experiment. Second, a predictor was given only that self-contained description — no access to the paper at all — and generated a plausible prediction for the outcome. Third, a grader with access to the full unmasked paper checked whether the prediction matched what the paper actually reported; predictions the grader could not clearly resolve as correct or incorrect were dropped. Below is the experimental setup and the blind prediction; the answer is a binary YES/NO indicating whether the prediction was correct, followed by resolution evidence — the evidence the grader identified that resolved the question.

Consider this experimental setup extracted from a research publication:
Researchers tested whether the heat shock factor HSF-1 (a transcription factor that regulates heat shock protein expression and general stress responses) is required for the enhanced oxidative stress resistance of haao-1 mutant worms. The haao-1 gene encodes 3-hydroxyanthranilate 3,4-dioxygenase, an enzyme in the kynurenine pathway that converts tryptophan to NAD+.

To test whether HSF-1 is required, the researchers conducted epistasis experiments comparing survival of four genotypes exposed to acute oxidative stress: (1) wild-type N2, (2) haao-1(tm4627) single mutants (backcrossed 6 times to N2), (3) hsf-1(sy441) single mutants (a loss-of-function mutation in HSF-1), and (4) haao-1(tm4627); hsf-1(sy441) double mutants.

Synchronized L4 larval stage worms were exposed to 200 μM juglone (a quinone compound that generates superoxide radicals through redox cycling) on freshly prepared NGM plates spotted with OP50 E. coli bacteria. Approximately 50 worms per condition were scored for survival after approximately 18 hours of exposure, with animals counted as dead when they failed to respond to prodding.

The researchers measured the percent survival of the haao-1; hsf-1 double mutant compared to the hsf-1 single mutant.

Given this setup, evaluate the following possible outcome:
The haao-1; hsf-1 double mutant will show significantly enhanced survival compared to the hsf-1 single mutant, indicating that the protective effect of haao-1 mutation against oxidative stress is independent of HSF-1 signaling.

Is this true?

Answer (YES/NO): NO